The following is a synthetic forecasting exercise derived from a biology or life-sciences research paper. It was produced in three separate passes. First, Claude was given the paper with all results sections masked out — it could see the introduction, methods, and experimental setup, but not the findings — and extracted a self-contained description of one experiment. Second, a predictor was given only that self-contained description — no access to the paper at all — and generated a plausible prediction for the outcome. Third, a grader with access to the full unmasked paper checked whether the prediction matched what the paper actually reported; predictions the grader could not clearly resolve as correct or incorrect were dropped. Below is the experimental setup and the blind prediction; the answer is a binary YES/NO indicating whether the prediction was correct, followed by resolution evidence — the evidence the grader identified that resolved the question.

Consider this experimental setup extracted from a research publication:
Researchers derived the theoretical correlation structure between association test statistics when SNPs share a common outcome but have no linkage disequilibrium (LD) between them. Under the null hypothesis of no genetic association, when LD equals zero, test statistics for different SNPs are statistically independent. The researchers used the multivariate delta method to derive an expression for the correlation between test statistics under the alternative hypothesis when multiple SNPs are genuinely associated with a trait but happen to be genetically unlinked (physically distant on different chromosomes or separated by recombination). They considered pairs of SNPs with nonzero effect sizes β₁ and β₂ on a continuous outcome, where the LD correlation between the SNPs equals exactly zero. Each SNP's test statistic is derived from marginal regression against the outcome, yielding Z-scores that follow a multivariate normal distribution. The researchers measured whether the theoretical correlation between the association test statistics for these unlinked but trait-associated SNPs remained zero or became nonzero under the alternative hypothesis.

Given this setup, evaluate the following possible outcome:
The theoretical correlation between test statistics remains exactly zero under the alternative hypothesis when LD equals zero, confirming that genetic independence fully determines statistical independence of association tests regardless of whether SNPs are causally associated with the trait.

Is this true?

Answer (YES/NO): NO